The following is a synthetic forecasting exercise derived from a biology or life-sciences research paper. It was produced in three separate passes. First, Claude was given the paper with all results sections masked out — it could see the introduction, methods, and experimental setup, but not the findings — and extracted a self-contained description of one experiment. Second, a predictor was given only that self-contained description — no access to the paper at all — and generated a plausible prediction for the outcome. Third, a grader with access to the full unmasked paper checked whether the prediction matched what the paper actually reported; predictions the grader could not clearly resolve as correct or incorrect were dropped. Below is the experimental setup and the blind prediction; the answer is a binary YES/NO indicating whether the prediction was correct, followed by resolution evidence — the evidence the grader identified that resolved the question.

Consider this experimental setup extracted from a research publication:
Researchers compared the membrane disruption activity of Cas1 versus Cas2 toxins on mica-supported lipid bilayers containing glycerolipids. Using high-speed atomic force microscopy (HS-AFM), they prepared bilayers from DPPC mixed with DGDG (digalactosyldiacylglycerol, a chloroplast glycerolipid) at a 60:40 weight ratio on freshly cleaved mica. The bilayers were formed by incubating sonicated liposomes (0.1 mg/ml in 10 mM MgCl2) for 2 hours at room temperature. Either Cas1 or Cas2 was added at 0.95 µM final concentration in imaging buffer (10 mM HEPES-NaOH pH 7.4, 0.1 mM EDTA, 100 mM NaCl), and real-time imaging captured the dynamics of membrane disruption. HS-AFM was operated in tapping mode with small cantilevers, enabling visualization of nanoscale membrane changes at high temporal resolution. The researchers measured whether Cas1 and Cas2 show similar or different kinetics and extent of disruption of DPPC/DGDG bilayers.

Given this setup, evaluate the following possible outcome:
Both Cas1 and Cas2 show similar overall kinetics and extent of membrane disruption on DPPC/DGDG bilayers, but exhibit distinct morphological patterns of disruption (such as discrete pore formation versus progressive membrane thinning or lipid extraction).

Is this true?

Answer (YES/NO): NO